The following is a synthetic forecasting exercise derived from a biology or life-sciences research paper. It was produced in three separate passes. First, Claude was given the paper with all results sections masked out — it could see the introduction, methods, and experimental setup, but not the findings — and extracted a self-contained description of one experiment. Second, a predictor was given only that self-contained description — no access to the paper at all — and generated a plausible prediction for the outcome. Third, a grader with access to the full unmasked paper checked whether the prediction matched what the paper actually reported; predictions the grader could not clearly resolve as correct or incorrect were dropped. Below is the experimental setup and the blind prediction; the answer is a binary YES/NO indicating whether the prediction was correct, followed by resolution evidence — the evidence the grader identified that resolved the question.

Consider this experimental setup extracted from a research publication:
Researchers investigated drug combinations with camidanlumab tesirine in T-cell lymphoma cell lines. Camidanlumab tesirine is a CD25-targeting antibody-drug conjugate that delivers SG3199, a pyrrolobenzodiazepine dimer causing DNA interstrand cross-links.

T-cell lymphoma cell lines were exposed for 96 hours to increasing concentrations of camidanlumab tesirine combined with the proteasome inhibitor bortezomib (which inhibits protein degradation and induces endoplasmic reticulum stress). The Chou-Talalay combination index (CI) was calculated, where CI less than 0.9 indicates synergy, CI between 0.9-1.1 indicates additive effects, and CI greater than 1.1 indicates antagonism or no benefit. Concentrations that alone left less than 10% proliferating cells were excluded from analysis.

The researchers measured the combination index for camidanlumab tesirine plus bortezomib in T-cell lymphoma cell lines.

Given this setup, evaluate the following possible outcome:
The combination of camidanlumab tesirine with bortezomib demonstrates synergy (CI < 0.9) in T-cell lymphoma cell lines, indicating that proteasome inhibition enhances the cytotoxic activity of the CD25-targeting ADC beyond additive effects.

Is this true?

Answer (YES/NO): NO